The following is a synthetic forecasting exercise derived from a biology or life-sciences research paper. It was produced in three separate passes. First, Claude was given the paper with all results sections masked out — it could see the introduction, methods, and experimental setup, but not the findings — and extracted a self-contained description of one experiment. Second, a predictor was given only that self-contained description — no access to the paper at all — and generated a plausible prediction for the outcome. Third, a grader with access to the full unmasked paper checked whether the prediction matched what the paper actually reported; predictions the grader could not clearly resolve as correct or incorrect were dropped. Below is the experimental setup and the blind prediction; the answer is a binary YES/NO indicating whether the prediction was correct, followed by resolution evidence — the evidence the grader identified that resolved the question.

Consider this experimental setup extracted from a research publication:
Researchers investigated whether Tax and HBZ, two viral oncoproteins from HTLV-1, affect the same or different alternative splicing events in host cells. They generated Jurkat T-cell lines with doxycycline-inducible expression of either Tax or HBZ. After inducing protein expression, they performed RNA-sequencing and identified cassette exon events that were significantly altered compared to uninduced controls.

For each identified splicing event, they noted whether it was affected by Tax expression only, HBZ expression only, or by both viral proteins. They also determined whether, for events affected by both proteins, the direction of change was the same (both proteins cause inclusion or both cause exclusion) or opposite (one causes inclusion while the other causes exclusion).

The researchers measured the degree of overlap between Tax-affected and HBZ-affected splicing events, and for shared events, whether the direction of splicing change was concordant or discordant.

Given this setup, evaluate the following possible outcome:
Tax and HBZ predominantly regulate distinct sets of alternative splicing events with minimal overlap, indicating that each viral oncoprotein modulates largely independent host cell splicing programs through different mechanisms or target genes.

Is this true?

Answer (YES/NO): NO